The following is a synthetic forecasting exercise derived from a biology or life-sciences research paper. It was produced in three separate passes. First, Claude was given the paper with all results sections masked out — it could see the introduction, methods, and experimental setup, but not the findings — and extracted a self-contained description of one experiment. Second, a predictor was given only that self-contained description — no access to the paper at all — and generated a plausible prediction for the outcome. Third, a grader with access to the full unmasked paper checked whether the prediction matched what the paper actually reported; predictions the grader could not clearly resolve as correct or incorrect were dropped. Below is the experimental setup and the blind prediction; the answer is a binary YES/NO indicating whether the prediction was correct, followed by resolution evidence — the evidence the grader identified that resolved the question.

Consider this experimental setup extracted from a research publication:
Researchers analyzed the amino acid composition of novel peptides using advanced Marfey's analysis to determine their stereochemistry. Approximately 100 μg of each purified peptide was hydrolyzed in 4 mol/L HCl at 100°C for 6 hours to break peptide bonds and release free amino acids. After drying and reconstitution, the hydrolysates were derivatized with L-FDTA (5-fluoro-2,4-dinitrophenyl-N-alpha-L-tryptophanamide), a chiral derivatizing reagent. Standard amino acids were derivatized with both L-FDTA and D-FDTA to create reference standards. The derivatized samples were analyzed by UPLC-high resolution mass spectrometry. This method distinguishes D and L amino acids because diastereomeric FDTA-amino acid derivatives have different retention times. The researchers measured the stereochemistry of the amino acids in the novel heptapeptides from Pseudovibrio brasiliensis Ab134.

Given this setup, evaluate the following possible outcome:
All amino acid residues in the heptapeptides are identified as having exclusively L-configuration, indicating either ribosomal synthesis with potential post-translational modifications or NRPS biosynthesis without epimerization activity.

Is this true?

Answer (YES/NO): YES